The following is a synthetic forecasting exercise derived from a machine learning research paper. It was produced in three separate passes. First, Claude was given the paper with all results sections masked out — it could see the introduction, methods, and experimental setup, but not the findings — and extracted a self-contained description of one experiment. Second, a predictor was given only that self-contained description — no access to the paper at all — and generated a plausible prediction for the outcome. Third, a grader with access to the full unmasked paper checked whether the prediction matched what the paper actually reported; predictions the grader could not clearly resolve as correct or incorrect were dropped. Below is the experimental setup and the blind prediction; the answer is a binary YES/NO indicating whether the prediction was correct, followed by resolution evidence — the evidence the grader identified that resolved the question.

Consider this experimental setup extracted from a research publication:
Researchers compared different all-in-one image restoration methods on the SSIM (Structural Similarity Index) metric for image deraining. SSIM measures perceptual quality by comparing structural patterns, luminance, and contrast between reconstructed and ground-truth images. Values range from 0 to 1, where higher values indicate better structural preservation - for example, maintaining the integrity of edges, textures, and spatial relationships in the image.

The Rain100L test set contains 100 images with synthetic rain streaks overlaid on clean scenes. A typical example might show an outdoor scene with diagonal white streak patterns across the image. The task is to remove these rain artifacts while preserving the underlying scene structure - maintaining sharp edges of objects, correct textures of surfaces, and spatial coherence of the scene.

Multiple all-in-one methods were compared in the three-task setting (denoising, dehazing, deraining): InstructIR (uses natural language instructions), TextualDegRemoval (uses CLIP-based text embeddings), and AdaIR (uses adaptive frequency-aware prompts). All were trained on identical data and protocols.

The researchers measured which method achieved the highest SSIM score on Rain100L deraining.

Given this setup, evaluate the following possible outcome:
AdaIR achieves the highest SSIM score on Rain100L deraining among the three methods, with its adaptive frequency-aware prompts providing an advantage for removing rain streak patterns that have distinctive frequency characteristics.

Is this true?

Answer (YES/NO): YES